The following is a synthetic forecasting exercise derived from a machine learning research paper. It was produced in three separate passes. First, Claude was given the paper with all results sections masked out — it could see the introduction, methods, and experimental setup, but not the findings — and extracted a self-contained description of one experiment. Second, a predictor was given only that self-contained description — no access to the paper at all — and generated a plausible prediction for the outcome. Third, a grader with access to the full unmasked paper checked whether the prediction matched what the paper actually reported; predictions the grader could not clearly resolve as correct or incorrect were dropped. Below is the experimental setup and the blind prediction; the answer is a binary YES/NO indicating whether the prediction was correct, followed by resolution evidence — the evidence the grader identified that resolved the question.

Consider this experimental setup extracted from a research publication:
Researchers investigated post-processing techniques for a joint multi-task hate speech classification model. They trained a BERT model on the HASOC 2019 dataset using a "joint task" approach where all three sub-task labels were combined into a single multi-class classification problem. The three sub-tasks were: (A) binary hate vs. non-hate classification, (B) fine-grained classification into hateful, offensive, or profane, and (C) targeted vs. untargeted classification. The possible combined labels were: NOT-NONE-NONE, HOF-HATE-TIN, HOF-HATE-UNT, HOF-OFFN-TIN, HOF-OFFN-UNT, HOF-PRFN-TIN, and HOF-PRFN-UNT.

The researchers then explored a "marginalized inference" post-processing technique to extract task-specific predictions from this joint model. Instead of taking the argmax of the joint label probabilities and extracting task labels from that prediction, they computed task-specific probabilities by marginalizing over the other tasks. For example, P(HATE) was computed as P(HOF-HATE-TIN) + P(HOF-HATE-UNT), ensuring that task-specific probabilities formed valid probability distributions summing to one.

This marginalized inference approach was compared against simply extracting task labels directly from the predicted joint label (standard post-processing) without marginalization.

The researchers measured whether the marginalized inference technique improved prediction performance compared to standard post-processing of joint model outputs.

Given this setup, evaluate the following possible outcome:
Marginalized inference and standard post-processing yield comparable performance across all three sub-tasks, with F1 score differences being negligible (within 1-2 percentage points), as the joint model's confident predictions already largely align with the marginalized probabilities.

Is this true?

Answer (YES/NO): NO